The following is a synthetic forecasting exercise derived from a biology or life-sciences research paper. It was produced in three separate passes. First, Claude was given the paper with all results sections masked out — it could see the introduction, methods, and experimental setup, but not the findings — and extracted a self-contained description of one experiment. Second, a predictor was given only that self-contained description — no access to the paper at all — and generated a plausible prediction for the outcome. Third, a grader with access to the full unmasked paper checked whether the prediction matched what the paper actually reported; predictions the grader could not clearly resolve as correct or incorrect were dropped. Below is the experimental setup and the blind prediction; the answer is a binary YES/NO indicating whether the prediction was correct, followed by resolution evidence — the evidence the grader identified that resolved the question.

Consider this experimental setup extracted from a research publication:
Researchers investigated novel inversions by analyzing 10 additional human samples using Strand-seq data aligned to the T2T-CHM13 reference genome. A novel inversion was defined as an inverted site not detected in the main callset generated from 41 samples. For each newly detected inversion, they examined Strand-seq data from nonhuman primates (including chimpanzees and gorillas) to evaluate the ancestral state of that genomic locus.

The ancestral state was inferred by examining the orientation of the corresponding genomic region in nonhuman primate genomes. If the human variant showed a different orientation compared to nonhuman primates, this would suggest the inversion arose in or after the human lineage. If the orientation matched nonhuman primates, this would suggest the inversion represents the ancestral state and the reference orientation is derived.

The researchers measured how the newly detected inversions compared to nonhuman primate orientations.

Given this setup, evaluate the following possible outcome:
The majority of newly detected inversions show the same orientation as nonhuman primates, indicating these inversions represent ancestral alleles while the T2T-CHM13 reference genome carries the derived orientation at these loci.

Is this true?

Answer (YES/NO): YES